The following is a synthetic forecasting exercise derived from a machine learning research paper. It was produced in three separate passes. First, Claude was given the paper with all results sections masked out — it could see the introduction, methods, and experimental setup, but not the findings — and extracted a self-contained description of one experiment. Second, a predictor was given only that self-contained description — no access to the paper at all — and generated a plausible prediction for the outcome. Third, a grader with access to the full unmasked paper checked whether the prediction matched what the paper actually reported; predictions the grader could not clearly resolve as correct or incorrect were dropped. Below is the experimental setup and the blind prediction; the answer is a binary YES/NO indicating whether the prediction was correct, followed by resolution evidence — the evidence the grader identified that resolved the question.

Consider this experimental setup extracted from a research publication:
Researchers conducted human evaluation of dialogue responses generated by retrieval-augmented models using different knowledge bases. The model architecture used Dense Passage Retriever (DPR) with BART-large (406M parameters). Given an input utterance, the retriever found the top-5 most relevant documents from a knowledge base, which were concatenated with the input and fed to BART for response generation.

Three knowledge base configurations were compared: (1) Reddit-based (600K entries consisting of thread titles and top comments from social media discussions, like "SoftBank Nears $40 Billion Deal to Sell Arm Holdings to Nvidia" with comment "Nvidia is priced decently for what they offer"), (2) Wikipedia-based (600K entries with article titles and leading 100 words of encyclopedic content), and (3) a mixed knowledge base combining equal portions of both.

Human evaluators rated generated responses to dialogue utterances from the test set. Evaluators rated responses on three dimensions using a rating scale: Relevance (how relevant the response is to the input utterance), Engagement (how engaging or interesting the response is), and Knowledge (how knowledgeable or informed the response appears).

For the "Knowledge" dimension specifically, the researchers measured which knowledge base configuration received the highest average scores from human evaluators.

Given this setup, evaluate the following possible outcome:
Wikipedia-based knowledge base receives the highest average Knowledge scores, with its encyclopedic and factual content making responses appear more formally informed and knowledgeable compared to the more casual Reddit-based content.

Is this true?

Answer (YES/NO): YES